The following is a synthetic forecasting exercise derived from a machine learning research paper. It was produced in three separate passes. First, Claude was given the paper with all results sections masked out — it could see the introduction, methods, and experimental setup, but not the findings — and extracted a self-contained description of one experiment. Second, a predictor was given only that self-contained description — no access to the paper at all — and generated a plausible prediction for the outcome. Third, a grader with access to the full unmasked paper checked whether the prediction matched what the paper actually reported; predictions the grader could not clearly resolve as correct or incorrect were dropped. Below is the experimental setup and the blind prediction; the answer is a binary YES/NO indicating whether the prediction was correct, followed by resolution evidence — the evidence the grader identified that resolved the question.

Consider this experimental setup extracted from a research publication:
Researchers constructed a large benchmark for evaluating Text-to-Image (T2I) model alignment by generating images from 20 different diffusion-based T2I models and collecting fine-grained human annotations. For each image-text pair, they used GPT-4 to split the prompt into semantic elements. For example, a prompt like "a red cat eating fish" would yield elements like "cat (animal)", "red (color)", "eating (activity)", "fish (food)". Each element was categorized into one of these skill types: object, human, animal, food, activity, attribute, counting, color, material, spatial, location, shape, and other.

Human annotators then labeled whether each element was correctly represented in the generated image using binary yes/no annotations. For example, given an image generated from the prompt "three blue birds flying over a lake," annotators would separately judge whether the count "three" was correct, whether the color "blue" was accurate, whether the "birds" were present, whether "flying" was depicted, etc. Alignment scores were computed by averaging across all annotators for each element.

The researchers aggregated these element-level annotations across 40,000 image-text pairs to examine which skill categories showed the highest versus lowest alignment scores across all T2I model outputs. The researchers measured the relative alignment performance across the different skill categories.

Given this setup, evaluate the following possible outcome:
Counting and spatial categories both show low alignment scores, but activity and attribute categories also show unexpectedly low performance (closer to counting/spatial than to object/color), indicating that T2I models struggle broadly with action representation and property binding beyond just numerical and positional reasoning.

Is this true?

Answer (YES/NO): NO